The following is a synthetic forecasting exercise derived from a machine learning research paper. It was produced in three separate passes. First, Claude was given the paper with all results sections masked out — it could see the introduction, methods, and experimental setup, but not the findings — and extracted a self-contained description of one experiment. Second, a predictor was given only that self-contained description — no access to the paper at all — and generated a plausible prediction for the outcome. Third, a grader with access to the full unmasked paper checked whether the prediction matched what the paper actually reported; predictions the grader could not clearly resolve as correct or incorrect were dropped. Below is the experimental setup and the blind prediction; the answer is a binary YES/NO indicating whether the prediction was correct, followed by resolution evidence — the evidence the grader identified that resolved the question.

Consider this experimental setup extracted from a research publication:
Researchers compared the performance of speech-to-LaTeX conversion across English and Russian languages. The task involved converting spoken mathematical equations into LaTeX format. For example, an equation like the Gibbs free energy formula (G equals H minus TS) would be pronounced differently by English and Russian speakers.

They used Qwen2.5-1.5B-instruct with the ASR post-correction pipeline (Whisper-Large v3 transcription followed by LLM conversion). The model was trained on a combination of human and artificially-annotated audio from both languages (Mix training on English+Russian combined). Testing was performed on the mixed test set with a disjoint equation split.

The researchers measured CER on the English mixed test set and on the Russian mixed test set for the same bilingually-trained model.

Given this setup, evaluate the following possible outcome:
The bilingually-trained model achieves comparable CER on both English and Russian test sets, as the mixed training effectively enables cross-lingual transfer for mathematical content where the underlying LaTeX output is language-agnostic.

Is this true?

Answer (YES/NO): NO